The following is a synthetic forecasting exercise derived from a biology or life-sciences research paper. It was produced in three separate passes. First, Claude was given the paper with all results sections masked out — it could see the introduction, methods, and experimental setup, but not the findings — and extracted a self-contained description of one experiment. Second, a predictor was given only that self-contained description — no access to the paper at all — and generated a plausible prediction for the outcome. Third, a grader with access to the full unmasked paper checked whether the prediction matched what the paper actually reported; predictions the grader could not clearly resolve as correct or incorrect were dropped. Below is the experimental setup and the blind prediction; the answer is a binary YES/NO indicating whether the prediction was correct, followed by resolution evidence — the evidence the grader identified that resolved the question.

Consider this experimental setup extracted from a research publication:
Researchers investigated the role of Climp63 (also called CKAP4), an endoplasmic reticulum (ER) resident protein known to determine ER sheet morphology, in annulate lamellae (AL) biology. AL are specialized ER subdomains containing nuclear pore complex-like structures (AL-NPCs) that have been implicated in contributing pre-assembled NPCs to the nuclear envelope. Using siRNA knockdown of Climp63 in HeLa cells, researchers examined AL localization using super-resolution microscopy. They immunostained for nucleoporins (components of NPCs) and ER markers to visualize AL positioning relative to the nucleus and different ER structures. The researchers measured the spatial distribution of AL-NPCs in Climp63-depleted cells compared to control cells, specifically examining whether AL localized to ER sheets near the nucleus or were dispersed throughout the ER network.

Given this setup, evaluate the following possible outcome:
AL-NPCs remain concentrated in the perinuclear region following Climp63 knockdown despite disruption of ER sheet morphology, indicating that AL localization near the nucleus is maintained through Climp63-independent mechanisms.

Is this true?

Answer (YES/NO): NO